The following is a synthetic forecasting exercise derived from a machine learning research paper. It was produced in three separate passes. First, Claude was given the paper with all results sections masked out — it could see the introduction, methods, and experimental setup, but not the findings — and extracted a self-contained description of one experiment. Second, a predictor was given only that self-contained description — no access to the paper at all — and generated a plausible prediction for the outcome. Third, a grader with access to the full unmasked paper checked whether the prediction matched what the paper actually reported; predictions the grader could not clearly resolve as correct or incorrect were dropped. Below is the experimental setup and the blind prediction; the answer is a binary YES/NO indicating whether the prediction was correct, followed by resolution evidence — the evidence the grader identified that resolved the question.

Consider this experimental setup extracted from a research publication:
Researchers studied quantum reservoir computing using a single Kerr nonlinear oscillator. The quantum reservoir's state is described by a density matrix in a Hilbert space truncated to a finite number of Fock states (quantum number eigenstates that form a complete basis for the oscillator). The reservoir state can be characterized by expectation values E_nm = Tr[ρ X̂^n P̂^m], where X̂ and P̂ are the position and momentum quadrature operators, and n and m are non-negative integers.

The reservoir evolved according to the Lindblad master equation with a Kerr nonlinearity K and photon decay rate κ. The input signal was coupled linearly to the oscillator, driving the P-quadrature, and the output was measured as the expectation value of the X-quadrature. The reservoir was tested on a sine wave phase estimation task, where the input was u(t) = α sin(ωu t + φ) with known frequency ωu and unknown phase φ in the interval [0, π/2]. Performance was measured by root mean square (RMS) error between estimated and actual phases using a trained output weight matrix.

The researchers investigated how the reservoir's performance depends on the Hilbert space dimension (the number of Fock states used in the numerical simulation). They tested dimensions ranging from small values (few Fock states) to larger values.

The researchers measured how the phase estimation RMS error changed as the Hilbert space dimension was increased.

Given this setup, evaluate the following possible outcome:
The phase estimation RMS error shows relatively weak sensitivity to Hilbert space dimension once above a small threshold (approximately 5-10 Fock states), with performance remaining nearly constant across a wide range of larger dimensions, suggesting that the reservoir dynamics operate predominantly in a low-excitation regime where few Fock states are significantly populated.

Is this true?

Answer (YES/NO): NO